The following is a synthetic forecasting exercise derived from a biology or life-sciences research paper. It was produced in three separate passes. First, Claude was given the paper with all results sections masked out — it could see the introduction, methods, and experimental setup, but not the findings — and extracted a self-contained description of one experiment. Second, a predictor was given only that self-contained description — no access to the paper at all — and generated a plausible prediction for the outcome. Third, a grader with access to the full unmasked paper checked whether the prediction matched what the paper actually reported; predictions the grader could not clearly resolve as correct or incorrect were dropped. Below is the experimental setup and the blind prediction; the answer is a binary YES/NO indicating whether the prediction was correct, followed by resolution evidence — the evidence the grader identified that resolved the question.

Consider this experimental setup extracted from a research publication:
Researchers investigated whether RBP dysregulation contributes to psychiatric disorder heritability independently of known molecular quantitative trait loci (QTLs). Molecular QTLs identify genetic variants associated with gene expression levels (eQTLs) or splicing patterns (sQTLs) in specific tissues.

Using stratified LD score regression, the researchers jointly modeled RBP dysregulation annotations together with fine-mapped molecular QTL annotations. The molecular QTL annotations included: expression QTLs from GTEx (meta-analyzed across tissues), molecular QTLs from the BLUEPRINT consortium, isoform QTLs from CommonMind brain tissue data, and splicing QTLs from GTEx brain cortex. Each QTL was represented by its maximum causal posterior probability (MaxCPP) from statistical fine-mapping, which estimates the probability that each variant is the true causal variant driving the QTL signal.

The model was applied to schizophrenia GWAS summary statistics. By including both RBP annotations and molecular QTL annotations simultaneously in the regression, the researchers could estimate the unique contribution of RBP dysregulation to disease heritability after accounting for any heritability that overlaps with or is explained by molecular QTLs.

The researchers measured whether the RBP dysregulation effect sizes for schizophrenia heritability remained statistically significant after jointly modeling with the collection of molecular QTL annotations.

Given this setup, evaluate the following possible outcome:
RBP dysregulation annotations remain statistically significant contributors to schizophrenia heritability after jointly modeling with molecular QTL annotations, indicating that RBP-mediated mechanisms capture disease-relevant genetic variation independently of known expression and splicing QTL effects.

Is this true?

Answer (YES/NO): YES